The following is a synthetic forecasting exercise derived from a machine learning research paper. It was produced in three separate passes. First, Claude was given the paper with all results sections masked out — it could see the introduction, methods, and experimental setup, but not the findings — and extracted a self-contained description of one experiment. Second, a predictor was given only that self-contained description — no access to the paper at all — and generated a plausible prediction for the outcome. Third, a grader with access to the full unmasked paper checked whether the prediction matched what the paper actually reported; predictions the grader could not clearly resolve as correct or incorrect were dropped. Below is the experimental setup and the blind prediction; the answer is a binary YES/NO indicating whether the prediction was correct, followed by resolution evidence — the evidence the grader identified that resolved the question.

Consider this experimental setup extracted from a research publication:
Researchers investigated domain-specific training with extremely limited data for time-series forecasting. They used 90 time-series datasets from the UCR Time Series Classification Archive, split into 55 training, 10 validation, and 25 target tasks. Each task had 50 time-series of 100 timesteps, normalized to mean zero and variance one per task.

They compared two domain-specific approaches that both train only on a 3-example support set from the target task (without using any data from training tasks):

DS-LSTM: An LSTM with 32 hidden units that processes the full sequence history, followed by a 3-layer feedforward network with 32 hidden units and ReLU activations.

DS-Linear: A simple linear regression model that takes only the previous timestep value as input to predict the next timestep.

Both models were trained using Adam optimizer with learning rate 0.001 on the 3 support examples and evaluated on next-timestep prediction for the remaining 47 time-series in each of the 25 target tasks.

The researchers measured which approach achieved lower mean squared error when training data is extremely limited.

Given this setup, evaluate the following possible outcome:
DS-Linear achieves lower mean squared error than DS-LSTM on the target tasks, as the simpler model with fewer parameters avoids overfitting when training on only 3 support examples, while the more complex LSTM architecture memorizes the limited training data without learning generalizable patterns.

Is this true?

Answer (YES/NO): NO